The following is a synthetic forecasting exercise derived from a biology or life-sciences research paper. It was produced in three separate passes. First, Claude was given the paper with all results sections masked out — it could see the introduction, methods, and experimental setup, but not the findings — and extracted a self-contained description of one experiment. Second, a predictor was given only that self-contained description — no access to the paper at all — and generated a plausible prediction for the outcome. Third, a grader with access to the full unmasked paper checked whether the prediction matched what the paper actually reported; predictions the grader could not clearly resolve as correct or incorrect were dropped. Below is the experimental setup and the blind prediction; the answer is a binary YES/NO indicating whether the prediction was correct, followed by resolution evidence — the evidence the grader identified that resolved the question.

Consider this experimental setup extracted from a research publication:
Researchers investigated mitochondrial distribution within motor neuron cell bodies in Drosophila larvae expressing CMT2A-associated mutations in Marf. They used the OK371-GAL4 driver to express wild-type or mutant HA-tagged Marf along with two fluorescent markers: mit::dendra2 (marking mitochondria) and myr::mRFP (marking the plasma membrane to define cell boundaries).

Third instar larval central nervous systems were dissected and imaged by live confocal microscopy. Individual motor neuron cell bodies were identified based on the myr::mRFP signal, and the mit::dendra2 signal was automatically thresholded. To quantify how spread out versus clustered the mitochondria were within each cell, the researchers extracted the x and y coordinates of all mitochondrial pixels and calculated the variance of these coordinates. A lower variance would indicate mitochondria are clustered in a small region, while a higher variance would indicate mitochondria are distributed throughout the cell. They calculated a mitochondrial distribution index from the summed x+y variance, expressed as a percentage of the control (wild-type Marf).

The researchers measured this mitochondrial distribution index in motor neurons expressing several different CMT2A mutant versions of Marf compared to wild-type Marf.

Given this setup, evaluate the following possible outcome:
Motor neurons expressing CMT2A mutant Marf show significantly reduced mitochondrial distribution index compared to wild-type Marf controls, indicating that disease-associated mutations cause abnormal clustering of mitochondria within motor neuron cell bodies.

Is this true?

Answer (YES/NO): NO